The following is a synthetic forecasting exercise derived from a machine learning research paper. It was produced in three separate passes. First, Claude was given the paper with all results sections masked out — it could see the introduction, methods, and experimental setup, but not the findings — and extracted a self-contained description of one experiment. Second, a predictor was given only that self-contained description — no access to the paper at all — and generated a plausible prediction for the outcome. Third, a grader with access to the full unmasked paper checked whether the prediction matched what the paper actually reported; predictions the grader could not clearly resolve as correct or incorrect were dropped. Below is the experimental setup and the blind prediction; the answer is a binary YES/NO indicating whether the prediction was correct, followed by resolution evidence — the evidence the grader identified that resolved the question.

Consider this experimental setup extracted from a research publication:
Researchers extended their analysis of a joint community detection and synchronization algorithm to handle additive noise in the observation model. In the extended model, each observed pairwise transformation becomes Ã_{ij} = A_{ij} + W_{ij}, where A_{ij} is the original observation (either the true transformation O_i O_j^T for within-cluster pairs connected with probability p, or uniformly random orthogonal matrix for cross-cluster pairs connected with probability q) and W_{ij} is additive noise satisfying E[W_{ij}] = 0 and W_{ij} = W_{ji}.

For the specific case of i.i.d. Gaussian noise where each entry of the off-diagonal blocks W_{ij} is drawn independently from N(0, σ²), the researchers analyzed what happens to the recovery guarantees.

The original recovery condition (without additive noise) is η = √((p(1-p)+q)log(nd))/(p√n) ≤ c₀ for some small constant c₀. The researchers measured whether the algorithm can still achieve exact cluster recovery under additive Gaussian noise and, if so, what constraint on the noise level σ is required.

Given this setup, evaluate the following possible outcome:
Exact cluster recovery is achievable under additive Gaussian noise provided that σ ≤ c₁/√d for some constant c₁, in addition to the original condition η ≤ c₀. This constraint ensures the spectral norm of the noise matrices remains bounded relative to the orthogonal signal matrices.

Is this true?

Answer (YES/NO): NO